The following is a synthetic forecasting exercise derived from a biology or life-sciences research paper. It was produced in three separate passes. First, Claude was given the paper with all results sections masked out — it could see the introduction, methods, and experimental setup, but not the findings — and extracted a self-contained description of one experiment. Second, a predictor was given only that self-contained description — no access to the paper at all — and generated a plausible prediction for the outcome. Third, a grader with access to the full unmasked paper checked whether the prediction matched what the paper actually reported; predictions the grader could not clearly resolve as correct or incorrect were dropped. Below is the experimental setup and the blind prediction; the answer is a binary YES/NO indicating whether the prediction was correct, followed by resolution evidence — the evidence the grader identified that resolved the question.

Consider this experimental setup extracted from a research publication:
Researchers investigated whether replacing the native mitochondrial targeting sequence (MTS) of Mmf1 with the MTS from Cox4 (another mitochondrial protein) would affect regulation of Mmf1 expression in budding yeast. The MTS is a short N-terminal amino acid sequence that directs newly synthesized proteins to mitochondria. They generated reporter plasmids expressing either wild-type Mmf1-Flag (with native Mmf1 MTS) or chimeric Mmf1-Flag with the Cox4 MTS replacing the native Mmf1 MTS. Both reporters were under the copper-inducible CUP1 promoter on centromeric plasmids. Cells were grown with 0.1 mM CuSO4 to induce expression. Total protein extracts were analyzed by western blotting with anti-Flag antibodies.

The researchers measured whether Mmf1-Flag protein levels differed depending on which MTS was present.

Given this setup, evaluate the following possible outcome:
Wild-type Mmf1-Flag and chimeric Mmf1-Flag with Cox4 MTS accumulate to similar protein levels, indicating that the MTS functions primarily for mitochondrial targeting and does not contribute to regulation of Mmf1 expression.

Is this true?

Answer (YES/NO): NO